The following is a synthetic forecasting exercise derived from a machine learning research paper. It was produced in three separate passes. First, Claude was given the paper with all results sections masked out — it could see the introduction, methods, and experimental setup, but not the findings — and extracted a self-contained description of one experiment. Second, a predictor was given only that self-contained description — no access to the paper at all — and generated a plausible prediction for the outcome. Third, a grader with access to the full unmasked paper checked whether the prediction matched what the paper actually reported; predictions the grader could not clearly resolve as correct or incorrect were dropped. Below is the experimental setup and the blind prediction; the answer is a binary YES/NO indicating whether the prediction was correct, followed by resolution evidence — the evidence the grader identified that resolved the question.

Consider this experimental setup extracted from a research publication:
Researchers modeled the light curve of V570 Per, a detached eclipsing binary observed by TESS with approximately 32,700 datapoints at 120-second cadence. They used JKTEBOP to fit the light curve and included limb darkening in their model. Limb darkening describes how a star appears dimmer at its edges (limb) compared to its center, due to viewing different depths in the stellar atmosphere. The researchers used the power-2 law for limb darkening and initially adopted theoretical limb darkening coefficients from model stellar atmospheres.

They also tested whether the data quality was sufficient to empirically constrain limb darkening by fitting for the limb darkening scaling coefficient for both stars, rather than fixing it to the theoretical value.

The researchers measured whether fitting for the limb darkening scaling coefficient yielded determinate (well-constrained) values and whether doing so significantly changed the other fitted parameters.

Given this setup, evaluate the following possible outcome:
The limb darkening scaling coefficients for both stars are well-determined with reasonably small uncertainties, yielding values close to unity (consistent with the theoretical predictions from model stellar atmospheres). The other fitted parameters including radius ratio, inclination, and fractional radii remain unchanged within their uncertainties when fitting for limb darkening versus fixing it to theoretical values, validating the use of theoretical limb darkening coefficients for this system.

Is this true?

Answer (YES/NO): NO